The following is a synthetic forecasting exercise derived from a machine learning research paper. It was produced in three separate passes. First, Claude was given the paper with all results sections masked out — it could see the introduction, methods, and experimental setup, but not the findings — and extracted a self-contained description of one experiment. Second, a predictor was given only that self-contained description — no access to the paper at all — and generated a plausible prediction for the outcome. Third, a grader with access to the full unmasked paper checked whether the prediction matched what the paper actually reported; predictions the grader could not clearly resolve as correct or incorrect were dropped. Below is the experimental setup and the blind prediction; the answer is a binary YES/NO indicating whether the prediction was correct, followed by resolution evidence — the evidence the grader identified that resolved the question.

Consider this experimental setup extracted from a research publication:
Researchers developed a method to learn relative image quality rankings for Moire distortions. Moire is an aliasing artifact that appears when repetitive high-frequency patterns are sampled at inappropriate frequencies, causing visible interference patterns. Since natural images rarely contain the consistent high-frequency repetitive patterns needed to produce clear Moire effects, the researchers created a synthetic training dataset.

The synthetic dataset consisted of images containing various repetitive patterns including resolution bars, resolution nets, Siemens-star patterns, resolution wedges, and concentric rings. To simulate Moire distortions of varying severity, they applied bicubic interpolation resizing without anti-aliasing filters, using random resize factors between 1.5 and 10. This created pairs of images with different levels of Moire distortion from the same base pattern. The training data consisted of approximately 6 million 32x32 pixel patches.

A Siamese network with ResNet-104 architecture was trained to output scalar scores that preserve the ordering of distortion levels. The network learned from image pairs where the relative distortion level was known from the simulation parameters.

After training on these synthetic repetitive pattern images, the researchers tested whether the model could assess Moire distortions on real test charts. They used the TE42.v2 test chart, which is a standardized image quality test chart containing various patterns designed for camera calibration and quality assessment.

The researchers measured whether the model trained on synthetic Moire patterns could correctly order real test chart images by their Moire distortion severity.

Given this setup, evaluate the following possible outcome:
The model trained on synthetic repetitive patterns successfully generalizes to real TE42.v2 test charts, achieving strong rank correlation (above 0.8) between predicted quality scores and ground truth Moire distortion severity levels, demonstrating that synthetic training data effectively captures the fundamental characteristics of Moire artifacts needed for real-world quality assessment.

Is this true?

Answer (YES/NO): NO